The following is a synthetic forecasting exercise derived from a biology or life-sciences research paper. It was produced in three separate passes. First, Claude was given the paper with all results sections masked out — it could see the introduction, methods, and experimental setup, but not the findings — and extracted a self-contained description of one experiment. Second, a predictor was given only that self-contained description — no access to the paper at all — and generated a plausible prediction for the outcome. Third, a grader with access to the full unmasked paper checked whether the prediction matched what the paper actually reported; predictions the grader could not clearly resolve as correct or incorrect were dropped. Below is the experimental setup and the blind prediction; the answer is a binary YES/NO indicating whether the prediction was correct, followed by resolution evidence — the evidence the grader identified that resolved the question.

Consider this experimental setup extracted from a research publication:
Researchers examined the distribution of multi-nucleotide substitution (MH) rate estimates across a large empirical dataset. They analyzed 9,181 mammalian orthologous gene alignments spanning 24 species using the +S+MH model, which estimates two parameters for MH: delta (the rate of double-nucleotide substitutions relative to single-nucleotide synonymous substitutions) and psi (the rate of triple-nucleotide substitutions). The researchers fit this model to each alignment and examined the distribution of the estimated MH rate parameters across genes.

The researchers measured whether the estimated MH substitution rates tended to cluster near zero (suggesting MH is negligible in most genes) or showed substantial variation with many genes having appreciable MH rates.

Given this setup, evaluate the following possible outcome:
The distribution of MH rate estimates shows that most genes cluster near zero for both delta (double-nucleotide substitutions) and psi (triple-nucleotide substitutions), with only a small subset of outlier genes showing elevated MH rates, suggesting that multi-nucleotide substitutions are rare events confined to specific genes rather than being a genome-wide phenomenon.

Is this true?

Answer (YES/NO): YES